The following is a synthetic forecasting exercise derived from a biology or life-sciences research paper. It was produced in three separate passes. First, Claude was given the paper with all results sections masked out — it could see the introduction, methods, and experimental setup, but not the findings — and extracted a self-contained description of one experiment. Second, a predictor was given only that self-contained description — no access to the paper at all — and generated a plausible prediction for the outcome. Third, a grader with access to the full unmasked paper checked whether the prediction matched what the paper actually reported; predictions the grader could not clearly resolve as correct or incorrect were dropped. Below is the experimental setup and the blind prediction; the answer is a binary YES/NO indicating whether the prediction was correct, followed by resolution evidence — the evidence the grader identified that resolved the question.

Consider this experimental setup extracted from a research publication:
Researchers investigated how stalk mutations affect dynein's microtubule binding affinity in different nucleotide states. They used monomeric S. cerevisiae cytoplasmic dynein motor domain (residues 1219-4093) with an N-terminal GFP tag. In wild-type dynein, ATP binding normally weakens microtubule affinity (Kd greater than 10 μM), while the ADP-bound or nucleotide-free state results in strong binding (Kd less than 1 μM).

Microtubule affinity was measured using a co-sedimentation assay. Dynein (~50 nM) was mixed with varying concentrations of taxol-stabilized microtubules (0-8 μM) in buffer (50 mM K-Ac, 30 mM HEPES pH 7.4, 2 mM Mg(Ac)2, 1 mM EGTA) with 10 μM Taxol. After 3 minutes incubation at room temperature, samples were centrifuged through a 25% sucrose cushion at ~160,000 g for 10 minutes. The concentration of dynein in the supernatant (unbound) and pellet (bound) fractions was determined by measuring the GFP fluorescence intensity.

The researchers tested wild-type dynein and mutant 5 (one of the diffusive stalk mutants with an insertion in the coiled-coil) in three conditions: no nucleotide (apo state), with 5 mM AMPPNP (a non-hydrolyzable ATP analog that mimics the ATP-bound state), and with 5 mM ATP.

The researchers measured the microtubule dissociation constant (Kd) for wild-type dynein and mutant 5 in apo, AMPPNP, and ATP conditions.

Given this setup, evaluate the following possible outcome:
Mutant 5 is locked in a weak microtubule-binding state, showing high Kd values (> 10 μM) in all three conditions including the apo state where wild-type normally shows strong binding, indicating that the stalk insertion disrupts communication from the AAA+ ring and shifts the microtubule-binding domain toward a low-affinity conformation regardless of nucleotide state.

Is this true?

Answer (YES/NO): YES